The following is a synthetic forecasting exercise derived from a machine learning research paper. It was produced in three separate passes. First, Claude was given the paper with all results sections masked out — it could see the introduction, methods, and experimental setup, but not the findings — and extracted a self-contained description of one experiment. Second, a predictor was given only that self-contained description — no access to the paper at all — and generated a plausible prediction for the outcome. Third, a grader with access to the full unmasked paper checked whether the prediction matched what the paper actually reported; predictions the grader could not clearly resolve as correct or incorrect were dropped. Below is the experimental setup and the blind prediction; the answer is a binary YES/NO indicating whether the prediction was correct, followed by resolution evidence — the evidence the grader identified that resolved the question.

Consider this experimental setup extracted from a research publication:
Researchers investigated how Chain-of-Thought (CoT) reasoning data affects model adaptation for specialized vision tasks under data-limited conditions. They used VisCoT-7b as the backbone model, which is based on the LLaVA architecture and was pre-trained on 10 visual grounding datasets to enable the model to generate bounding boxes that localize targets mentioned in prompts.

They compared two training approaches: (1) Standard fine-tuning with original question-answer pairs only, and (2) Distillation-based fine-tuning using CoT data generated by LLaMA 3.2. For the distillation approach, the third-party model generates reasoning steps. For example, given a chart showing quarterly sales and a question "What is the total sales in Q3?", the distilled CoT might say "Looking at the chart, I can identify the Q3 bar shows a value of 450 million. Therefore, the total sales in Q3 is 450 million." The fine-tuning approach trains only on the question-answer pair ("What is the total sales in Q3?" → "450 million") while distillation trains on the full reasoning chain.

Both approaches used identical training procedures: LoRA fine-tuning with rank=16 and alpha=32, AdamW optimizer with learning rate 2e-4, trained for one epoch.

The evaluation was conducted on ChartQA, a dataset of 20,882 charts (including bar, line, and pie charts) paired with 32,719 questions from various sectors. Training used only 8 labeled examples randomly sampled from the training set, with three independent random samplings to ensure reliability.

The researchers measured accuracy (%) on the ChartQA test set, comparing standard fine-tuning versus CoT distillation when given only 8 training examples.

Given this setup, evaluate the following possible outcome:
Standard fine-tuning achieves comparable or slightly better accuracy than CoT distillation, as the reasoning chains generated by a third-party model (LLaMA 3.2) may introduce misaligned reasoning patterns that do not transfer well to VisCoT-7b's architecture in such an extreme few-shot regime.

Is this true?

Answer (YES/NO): NO